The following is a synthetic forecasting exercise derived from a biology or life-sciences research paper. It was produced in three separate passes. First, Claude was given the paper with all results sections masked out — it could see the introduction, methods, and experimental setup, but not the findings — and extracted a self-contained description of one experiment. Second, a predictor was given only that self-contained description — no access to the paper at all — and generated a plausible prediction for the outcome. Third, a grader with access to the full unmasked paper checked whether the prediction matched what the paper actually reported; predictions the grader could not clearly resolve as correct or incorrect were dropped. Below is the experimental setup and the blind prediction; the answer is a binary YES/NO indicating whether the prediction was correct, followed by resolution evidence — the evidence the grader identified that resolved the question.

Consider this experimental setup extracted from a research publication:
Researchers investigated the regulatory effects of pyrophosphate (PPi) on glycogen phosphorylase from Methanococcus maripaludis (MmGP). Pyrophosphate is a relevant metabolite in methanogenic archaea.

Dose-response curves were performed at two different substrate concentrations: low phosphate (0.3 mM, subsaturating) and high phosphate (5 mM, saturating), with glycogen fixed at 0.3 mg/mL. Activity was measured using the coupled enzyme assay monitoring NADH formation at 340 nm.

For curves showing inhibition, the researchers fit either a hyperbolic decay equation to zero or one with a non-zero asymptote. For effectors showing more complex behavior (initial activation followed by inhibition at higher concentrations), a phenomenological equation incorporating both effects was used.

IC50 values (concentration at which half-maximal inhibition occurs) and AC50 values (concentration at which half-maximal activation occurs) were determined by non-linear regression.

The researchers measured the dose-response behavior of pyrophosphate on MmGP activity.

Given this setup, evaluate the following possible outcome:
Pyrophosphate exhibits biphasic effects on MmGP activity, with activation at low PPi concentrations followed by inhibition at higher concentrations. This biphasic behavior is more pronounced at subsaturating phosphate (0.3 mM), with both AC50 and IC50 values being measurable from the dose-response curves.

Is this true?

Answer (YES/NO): NO